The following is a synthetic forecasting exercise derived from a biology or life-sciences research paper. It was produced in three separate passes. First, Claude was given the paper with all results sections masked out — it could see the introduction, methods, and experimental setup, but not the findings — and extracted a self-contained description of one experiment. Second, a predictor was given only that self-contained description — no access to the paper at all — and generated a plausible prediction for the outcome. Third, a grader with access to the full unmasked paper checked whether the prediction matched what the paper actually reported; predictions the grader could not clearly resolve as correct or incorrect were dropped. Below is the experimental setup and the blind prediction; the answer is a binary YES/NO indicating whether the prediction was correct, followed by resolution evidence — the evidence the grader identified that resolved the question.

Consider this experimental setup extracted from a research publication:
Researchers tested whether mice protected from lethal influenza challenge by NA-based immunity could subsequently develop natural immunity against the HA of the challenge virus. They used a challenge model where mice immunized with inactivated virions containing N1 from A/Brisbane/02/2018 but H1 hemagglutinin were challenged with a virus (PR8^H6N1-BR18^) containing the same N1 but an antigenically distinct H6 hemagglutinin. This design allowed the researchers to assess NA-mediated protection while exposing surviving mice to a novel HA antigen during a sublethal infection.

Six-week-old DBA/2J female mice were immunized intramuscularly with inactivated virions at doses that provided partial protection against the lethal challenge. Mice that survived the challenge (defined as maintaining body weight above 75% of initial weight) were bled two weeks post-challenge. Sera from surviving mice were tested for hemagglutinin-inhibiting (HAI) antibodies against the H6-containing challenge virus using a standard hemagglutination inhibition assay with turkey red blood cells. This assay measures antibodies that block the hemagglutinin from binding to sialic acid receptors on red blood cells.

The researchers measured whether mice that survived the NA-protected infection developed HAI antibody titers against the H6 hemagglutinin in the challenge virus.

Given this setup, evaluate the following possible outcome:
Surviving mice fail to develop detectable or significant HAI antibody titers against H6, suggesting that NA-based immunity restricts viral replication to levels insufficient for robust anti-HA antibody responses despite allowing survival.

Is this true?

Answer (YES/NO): NO